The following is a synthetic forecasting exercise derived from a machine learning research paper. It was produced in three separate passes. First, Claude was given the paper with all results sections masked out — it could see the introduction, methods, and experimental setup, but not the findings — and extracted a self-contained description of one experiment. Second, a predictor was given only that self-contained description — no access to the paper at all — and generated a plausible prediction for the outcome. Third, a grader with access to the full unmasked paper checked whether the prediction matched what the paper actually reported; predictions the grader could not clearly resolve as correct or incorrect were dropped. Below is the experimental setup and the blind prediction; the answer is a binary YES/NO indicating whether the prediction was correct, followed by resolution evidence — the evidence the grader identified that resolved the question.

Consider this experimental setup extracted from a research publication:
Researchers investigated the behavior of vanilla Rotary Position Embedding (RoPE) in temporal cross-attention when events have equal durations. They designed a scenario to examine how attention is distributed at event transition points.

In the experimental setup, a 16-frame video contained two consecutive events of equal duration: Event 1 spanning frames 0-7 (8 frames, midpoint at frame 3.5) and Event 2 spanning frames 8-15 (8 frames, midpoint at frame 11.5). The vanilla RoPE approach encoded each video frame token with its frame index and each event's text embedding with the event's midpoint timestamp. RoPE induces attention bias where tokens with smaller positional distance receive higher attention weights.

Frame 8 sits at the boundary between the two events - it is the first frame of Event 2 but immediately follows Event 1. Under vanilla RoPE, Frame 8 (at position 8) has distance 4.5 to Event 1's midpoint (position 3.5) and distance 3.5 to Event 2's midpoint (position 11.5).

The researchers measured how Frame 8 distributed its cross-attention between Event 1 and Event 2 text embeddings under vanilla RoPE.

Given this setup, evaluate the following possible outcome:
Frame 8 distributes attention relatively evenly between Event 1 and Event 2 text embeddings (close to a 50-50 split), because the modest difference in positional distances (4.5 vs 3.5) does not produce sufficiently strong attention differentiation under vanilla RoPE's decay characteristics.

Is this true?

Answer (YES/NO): NO